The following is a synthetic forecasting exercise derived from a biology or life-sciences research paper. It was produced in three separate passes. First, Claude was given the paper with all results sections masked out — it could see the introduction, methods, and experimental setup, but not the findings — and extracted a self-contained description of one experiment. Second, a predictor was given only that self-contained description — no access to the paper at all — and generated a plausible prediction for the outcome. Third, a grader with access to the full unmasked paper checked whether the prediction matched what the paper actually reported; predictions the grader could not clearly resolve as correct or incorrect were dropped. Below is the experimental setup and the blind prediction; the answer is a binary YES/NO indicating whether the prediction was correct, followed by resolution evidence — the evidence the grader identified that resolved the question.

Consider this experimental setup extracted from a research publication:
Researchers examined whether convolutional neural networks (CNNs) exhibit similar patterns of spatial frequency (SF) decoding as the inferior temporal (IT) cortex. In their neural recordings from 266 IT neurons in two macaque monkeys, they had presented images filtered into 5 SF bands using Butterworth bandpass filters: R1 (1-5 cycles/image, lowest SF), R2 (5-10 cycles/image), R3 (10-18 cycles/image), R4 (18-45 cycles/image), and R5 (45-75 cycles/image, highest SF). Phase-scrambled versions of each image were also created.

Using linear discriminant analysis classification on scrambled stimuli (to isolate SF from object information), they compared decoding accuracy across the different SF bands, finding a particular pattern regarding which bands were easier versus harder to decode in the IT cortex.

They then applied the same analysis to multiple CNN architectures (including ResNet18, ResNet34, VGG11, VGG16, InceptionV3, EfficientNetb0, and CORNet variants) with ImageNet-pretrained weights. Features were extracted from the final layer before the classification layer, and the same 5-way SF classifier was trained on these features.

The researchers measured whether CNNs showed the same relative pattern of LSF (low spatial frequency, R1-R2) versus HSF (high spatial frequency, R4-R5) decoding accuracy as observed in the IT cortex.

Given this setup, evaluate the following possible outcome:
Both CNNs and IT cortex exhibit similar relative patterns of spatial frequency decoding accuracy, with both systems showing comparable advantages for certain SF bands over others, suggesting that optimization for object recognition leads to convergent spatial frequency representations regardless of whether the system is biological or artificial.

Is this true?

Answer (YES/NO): YES